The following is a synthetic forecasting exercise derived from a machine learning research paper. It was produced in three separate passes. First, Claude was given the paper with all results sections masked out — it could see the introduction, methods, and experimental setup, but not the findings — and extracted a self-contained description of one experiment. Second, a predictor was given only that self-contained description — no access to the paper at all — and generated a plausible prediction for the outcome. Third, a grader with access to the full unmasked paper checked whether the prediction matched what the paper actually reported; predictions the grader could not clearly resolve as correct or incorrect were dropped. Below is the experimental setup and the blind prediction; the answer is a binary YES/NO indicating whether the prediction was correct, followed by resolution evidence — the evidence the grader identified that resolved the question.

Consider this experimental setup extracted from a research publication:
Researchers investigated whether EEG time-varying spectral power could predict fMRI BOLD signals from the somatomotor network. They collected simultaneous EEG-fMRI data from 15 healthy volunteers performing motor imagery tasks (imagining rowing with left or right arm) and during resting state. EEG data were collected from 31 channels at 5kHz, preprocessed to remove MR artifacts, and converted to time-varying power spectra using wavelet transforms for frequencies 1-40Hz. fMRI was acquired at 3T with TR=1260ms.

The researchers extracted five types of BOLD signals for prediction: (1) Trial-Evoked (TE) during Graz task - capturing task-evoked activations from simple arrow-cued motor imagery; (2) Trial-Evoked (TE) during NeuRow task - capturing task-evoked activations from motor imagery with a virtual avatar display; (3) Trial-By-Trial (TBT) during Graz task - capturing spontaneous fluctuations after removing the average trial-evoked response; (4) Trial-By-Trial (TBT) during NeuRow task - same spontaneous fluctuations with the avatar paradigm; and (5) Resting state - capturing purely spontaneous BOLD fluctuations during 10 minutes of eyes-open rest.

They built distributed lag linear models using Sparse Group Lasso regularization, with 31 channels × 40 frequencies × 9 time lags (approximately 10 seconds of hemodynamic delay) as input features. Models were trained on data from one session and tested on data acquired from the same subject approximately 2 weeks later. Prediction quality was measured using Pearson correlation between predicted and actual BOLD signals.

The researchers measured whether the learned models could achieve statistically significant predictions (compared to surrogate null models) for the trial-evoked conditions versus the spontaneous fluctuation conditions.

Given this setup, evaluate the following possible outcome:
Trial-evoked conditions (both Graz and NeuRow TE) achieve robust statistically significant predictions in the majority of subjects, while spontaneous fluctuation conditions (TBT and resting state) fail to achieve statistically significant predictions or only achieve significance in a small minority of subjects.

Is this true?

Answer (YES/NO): NO